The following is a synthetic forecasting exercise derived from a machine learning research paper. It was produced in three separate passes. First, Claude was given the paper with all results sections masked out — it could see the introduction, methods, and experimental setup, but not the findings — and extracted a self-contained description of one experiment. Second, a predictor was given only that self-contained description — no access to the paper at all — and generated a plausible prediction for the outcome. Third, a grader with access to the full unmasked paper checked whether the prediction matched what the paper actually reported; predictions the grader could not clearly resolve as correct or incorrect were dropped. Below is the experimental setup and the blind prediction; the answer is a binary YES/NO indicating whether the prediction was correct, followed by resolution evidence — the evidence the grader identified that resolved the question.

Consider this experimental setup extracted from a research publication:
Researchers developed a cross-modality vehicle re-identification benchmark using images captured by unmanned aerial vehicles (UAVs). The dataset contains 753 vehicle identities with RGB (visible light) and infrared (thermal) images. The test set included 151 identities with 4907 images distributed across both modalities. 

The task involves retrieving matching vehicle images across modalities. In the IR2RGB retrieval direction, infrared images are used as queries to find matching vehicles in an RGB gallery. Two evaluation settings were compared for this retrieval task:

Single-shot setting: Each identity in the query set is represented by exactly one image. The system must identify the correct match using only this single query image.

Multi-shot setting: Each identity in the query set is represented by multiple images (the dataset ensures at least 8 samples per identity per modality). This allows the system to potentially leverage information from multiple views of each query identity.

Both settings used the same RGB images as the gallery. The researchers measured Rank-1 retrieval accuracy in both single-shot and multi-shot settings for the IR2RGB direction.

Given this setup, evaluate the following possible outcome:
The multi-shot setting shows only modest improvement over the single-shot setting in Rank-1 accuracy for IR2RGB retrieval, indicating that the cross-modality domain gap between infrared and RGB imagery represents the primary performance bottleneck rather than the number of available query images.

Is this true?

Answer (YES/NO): NO